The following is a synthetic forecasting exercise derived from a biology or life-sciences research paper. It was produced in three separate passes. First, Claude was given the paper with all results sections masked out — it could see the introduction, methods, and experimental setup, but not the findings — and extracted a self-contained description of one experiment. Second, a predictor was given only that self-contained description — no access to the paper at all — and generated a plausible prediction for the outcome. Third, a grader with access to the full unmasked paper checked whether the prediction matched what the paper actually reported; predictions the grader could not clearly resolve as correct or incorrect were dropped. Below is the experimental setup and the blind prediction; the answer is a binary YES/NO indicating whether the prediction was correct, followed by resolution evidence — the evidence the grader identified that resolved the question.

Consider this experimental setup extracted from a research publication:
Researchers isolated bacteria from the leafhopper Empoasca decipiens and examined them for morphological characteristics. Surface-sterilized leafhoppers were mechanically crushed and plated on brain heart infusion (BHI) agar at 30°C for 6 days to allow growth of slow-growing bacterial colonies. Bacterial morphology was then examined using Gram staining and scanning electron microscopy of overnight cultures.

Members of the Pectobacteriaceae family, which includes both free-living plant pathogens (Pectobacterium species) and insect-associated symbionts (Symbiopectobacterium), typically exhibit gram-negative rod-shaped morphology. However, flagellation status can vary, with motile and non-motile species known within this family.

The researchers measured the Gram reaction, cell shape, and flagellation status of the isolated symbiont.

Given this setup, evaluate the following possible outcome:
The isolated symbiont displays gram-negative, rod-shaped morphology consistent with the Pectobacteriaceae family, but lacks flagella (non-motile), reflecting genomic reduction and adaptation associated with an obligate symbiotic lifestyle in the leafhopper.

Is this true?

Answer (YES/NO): YES